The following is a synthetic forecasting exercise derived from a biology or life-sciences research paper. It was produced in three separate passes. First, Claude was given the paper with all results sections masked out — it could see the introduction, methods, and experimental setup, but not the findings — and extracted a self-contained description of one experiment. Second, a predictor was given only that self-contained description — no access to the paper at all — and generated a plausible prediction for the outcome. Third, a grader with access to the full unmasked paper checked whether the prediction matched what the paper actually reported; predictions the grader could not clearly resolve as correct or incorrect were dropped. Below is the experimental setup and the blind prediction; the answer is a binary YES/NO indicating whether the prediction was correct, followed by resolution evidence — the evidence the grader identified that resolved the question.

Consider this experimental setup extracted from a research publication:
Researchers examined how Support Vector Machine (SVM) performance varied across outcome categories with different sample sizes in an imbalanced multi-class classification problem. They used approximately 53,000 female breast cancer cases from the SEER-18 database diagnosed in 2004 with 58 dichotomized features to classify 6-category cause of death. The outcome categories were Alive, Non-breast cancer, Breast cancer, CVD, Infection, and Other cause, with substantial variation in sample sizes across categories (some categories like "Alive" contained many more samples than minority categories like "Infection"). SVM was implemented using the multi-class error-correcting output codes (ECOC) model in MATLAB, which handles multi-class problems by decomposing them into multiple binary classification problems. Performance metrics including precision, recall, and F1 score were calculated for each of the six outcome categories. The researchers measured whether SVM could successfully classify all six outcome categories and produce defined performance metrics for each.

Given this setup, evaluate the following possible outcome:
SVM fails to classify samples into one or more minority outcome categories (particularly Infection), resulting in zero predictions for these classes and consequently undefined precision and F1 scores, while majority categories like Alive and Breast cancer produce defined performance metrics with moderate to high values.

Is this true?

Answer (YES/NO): YES